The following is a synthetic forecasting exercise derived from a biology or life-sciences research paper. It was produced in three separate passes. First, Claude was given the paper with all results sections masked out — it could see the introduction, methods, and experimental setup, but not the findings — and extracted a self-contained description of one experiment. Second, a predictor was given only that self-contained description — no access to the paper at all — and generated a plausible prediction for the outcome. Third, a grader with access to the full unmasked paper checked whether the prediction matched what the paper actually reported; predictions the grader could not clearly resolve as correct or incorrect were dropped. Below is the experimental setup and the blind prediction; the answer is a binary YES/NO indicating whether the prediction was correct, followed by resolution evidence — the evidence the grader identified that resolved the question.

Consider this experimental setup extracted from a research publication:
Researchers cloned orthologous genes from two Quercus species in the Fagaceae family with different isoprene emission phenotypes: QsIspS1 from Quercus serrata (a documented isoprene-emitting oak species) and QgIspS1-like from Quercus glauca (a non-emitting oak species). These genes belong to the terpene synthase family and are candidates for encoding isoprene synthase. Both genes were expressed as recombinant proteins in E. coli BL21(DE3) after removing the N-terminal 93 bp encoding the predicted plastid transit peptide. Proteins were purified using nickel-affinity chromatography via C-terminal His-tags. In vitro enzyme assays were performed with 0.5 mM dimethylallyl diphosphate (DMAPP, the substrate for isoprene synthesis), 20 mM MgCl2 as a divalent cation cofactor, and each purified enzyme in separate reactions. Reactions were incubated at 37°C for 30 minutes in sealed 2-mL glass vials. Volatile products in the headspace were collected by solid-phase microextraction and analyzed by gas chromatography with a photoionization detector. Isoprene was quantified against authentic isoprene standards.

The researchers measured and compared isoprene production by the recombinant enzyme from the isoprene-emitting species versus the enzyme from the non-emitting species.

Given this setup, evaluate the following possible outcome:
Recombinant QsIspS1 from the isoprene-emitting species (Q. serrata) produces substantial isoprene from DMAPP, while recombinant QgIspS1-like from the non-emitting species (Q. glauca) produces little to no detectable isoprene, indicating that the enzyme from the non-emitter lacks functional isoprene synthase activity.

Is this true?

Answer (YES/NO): YES